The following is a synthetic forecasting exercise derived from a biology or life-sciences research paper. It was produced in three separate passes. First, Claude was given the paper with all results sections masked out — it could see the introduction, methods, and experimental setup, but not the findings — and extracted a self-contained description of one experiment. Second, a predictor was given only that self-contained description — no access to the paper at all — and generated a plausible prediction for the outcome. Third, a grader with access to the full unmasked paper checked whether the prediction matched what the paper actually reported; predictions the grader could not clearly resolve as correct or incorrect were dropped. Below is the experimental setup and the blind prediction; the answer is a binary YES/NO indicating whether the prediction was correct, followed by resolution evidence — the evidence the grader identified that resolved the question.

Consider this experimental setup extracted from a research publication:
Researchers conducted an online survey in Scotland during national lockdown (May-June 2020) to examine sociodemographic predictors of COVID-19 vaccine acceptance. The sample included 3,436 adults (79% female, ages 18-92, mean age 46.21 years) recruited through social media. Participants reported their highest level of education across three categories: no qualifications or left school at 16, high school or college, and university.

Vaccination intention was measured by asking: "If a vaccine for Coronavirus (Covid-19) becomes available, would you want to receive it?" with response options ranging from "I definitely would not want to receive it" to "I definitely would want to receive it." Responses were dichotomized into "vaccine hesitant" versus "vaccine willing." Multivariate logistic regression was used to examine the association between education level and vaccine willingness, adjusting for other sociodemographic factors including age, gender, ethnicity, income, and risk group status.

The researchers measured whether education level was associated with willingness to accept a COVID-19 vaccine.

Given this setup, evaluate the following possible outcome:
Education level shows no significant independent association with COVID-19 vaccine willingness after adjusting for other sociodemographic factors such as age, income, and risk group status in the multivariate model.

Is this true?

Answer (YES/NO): NO